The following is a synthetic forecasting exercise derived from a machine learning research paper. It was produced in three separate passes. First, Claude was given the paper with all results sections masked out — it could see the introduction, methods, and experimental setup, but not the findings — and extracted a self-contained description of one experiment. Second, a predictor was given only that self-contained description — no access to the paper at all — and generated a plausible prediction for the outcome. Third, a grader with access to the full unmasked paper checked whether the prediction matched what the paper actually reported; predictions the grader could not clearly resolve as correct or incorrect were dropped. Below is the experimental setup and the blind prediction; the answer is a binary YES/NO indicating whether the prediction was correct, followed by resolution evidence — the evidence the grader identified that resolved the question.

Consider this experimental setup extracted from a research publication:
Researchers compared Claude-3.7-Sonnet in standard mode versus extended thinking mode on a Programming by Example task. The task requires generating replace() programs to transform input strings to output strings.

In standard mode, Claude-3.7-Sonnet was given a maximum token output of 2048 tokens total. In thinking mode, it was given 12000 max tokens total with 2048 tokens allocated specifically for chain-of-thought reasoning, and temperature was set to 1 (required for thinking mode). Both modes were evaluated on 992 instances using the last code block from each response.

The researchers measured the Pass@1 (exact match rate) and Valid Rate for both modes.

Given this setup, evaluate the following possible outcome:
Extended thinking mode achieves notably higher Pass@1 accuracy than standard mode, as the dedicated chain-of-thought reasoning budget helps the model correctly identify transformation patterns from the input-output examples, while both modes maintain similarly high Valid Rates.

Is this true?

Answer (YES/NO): NO